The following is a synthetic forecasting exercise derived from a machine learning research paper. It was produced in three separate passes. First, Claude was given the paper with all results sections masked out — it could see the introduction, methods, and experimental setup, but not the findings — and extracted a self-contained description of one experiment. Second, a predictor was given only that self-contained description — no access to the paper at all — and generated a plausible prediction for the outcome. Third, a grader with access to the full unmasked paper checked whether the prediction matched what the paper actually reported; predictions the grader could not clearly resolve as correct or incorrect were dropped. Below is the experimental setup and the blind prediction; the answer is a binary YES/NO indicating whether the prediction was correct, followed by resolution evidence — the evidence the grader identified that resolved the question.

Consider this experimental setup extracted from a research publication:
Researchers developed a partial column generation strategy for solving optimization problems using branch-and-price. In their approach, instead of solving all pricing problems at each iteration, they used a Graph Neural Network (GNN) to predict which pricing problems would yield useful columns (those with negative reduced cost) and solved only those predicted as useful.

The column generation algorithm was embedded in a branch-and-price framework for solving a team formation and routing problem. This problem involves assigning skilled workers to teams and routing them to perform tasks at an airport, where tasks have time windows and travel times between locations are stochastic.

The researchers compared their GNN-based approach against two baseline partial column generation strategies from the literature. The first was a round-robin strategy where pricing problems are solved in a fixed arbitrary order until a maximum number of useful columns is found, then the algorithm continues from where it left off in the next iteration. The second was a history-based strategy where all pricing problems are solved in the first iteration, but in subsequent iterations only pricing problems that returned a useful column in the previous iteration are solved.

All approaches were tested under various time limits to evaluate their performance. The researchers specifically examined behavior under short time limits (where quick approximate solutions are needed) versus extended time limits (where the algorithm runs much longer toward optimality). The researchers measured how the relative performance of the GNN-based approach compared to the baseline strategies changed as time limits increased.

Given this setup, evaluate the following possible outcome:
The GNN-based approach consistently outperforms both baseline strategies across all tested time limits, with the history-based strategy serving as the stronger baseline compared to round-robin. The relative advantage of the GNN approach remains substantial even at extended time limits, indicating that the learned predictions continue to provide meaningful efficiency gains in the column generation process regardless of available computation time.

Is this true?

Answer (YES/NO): NO